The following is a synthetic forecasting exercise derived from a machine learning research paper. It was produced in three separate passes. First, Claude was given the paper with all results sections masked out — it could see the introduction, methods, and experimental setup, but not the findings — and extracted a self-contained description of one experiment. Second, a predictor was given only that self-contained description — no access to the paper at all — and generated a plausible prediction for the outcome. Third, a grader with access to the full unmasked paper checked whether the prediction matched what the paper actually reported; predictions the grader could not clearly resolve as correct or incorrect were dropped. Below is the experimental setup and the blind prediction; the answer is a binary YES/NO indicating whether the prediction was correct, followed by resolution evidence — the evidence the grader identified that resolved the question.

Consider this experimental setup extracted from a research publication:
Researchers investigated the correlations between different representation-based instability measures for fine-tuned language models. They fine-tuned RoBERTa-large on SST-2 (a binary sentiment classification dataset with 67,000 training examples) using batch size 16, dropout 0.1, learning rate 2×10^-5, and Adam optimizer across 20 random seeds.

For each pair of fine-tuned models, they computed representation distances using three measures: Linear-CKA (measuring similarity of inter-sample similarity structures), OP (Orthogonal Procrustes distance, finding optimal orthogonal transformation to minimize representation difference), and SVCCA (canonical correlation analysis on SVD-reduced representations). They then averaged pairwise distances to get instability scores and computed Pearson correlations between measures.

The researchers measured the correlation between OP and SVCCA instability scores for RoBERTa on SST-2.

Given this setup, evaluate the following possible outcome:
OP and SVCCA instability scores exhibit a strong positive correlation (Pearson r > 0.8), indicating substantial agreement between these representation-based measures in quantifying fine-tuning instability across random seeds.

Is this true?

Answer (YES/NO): NO